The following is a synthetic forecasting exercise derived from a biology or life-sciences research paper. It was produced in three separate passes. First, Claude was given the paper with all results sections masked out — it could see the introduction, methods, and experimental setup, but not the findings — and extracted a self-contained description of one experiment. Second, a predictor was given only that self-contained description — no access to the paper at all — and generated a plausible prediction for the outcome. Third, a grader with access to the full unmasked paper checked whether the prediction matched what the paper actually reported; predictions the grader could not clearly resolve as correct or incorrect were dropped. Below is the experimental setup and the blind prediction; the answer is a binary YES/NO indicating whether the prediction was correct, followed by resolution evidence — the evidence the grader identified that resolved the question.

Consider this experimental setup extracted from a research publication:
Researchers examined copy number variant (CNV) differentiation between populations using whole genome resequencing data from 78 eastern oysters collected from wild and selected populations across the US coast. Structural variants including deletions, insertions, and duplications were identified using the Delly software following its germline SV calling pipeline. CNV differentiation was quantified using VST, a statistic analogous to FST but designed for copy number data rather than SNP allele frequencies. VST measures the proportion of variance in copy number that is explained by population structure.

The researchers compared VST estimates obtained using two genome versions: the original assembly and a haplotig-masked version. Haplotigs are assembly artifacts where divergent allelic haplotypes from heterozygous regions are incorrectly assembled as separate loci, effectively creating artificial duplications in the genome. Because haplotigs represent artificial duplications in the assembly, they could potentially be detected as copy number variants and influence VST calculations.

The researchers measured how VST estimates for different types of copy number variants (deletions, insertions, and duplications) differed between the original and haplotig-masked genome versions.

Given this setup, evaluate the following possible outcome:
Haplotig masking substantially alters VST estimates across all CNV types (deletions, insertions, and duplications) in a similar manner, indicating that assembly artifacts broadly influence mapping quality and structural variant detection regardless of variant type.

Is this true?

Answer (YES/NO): NO